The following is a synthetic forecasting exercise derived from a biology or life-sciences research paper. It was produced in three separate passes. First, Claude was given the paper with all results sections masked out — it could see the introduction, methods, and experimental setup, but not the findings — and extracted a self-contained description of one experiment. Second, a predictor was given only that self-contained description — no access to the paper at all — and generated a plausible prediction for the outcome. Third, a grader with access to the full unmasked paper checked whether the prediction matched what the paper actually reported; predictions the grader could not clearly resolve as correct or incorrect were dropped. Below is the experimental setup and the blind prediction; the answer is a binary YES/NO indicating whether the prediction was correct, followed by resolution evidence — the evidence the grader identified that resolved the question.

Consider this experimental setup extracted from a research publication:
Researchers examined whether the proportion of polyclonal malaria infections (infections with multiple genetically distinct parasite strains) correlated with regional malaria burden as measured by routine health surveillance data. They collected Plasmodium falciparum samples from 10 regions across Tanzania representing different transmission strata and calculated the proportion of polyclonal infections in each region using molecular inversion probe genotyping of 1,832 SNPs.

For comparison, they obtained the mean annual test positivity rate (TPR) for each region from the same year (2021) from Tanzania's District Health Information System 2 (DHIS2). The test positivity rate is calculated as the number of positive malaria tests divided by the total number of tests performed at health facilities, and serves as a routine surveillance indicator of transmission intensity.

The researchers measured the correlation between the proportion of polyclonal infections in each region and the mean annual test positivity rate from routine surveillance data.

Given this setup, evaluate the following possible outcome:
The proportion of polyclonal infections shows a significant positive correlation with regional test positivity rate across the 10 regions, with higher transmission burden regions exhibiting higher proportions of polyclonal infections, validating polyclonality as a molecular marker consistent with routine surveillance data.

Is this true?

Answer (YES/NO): YES